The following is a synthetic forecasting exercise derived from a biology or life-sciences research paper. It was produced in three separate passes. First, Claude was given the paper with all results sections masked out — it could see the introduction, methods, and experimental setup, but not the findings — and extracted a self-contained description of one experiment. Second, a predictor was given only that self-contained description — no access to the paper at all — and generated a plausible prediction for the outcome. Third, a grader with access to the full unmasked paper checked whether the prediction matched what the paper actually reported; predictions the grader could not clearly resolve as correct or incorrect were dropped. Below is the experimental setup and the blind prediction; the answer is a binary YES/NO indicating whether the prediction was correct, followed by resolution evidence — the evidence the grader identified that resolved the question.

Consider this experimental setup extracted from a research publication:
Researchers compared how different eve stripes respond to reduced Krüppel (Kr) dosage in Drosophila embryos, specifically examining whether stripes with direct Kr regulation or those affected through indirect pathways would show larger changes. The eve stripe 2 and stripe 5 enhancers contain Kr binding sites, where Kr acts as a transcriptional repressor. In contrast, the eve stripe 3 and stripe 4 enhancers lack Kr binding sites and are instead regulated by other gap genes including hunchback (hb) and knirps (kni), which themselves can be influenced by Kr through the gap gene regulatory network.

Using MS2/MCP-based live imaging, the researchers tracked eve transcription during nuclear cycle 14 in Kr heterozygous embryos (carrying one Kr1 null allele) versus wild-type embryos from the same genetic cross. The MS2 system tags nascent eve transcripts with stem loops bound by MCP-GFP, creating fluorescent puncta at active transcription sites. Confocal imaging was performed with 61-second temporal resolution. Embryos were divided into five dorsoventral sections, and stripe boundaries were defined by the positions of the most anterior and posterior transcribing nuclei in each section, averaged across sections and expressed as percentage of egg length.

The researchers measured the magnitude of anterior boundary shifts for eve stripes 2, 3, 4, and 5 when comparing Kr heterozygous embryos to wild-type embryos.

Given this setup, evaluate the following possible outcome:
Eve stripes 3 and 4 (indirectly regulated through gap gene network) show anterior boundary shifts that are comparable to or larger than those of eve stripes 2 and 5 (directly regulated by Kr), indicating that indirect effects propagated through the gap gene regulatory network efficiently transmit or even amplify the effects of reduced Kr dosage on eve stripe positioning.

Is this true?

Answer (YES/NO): YES